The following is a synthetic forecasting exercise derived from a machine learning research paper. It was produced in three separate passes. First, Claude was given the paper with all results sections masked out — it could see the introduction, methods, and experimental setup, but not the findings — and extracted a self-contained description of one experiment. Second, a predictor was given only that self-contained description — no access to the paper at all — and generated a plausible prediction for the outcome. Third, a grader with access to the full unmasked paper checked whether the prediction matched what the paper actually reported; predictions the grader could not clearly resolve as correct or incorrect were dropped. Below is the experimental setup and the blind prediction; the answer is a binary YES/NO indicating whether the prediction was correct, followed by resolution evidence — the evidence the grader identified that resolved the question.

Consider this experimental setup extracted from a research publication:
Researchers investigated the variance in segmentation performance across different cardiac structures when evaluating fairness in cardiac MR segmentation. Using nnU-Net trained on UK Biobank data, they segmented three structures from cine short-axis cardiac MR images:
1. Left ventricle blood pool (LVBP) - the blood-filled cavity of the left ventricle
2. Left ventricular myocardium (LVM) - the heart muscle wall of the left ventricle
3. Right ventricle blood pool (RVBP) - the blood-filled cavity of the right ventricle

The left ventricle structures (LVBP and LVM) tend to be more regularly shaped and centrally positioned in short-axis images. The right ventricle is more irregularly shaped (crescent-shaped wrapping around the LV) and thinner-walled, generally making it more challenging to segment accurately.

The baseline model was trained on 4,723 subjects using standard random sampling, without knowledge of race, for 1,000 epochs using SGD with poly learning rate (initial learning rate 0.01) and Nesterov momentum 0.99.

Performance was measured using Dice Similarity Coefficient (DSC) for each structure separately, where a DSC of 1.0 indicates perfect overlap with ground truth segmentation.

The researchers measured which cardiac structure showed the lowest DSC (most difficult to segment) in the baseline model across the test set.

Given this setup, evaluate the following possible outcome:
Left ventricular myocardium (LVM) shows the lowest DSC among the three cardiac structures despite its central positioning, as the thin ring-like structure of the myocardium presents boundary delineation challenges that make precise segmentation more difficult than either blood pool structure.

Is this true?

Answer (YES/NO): NO